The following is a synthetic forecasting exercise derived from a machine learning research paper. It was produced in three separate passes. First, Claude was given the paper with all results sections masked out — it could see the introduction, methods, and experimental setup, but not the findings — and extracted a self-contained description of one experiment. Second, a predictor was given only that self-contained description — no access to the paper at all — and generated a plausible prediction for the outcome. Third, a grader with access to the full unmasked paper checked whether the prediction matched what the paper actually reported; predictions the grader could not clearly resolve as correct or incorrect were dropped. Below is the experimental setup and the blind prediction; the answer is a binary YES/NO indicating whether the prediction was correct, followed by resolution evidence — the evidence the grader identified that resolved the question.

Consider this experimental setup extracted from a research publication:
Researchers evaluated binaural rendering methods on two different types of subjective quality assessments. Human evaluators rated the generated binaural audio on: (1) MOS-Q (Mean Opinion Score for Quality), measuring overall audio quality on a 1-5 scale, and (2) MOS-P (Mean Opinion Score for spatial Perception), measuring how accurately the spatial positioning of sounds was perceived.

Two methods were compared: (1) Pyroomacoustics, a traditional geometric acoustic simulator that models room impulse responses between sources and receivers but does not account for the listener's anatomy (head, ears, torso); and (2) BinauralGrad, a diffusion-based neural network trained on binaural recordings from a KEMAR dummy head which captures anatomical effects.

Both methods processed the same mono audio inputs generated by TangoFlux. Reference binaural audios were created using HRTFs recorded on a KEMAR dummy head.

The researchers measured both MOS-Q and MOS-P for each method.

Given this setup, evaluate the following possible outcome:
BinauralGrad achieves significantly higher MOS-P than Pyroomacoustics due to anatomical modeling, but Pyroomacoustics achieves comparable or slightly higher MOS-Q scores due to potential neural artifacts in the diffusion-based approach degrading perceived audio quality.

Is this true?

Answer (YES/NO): NO